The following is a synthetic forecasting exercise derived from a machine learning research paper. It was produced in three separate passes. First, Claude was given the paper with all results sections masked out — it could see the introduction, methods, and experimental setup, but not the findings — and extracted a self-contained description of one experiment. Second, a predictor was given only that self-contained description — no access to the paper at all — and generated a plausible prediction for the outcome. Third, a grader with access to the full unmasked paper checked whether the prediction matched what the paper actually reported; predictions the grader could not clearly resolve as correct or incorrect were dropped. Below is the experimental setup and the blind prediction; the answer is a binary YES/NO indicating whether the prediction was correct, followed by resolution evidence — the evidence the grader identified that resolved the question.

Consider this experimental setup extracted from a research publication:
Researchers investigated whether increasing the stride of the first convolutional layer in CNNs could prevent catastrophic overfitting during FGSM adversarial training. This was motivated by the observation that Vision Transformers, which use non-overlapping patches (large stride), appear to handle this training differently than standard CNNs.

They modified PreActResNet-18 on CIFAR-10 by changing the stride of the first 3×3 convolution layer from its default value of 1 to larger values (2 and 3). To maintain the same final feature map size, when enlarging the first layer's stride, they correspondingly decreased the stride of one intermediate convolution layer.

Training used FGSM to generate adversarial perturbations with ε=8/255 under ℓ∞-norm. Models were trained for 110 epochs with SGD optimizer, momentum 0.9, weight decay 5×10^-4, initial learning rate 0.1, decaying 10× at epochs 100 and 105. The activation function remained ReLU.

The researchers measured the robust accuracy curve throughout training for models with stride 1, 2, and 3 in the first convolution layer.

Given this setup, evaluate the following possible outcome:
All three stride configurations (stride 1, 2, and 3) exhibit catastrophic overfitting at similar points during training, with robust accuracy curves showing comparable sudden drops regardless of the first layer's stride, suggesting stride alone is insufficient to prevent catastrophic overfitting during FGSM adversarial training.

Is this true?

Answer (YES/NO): NO